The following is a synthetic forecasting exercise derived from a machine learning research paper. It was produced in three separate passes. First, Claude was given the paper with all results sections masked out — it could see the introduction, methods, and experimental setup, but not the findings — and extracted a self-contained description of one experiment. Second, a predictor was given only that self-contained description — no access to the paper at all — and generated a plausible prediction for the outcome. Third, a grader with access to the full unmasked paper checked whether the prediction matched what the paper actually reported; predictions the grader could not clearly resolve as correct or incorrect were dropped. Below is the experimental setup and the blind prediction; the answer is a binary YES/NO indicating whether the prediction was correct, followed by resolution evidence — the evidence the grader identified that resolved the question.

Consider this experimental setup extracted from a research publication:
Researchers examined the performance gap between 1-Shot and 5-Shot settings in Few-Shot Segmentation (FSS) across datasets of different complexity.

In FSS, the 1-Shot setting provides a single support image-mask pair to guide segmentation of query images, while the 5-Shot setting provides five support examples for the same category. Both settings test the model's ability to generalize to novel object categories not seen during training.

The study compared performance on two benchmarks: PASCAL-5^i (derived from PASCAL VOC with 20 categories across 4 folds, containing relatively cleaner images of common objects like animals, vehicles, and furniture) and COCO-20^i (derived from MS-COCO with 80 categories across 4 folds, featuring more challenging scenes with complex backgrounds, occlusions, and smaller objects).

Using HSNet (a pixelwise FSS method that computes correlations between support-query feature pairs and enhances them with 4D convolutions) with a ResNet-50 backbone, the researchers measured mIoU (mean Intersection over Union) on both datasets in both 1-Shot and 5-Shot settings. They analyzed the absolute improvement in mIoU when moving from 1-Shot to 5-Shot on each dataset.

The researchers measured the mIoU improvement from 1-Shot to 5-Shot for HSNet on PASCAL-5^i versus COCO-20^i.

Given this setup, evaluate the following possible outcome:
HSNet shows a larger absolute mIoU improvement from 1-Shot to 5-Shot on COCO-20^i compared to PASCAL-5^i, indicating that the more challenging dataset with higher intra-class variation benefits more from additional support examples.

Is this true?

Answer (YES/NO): YES